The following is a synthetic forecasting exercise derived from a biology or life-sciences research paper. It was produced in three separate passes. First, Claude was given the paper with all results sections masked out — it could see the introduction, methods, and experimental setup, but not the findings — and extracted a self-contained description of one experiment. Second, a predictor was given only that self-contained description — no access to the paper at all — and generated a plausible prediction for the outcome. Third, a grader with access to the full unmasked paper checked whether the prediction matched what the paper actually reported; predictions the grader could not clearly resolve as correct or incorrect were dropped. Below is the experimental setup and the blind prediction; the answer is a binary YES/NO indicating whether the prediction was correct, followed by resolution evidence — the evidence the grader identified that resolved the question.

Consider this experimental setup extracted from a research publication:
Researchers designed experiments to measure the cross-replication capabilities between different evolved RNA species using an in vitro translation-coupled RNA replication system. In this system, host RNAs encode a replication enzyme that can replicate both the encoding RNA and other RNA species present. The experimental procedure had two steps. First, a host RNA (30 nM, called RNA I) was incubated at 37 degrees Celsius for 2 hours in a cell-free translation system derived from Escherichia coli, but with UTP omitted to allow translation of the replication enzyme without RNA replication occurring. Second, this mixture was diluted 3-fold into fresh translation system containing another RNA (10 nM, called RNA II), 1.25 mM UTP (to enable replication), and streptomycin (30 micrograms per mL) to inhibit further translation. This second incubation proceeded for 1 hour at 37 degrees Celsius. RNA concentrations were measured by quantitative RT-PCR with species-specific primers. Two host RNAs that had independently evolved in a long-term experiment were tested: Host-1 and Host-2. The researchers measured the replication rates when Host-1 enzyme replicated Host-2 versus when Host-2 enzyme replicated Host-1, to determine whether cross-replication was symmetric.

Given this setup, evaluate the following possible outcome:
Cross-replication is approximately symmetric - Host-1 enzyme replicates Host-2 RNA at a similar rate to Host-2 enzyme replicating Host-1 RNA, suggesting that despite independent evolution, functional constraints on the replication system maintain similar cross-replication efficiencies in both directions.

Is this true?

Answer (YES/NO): YES